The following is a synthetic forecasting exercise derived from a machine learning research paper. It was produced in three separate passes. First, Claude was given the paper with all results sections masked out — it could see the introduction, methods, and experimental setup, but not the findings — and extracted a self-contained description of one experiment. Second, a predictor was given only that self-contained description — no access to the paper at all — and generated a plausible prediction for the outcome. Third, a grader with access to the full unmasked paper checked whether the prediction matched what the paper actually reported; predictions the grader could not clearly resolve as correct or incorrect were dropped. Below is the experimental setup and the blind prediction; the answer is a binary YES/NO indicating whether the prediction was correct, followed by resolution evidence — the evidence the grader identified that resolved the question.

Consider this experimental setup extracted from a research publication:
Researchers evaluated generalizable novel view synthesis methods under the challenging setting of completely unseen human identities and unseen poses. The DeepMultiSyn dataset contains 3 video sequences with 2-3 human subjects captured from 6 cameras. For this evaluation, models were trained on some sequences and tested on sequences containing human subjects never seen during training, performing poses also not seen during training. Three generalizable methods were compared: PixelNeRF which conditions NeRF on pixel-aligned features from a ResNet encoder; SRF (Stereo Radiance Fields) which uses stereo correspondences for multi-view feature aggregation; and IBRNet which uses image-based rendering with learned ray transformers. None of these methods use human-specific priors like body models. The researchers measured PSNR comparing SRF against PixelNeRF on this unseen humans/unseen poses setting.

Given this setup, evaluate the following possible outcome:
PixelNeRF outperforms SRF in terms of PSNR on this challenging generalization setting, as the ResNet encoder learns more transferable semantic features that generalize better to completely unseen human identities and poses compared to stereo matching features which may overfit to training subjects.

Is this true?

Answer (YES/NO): NO